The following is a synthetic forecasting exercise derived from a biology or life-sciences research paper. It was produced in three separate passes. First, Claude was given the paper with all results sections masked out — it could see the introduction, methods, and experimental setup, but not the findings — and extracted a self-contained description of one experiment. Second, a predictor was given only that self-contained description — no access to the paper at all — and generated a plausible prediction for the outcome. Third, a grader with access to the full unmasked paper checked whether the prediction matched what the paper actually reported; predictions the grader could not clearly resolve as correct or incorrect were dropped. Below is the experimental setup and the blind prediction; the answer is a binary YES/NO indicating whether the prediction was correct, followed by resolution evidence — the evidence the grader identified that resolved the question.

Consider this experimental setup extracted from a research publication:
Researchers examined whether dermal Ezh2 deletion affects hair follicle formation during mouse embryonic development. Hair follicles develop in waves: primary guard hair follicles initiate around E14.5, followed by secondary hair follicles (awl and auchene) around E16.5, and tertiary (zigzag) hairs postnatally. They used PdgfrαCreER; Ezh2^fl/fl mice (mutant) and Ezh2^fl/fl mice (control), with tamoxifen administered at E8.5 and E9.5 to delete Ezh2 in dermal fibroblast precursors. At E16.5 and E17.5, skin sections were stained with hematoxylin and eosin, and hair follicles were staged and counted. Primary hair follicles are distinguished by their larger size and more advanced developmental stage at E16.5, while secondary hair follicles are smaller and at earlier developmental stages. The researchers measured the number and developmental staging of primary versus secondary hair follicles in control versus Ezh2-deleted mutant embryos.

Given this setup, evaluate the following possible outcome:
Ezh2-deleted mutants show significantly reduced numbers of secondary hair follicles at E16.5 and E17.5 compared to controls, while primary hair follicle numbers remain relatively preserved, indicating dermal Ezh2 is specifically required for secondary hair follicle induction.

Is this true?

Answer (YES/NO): NO